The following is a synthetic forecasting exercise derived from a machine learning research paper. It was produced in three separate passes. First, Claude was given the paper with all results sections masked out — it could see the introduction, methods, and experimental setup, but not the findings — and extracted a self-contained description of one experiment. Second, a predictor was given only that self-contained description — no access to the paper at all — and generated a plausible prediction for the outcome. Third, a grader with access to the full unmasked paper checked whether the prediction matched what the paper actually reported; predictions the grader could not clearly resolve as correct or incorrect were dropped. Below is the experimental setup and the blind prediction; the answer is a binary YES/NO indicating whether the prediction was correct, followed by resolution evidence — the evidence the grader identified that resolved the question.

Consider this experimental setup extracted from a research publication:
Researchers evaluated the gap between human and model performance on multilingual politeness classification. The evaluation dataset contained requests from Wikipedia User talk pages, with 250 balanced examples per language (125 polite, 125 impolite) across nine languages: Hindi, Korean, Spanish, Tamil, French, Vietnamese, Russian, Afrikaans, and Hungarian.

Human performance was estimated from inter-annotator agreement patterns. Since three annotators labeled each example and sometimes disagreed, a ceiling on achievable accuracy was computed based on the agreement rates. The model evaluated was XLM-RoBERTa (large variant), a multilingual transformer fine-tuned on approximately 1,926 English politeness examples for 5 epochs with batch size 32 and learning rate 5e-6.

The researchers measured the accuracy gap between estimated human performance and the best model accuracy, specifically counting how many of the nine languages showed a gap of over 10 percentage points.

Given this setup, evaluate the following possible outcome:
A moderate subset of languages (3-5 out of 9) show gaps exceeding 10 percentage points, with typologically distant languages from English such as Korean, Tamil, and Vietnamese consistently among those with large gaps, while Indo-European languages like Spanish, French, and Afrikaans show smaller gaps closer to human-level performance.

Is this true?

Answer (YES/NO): NO